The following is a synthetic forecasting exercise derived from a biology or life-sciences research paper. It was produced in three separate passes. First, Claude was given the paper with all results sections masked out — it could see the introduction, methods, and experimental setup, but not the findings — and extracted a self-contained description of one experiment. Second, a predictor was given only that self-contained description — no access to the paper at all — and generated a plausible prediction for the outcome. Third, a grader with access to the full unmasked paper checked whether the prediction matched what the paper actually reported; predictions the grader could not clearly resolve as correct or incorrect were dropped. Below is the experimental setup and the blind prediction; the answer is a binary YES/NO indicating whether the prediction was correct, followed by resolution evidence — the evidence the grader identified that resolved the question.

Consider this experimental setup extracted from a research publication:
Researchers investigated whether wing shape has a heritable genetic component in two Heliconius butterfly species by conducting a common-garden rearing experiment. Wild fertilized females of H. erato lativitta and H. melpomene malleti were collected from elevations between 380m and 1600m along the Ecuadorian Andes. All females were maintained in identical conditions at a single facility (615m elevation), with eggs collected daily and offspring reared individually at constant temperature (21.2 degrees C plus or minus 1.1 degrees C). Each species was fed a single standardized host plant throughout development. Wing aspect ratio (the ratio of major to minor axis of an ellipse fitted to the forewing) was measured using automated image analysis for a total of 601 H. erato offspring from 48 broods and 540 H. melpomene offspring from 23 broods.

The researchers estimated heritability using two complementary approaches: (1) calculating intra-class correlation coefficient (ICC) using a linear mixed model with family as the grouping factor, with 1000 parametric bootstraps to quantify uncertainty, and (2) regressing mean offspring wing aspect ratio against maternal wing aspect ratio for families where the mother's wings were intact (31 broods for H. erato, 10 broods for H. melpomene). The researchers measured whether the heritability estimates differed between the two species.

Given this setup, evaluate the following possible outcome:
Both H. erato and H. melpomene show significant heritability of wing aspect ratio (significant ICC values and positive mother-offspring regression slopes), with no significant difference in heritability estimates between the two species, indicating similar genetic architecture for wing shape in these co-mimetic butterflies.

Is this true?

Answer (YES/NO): NO